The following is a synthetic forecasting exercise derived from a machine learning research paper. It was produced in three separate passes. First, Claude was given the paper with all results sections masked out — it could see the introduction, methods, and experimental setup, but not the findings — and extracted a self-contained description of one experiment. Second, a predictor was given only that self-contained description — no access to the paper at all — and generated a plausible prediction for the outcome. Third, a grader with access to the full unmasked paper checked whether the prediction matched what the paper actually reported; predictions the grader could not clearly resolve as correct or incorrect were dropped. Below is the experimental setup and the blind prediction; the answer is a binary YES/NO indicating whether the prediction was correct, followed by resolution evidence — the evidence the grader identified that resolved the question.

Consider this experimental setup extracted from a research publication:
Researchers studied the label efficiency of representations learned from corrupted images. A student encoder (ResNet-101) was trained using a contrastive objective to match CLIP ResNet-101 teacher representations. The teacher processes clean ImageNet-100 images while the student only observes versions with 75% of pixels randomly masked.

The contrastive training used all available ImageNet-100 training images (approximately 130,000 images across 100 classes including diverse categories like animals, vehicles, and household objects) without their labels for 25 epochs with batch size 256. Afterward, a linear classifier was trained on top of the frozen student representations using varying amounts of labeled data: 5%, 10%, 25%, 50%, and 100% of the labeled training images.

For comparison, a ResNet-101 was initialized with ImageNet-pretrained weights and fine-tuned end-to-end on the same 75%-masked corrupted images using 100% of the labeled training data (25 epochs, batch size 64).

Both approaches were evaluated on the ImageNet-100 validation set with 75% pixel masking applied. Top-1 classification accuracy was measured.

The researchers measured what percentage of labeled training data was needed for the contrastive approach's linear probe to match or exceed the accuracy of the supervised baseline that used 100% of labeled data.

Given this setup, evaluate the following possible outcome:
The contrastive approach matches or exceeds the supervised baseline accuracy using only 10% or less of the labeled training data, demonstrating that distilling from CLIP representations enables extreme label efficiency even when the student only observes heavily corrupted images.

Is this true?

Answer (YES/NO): NO